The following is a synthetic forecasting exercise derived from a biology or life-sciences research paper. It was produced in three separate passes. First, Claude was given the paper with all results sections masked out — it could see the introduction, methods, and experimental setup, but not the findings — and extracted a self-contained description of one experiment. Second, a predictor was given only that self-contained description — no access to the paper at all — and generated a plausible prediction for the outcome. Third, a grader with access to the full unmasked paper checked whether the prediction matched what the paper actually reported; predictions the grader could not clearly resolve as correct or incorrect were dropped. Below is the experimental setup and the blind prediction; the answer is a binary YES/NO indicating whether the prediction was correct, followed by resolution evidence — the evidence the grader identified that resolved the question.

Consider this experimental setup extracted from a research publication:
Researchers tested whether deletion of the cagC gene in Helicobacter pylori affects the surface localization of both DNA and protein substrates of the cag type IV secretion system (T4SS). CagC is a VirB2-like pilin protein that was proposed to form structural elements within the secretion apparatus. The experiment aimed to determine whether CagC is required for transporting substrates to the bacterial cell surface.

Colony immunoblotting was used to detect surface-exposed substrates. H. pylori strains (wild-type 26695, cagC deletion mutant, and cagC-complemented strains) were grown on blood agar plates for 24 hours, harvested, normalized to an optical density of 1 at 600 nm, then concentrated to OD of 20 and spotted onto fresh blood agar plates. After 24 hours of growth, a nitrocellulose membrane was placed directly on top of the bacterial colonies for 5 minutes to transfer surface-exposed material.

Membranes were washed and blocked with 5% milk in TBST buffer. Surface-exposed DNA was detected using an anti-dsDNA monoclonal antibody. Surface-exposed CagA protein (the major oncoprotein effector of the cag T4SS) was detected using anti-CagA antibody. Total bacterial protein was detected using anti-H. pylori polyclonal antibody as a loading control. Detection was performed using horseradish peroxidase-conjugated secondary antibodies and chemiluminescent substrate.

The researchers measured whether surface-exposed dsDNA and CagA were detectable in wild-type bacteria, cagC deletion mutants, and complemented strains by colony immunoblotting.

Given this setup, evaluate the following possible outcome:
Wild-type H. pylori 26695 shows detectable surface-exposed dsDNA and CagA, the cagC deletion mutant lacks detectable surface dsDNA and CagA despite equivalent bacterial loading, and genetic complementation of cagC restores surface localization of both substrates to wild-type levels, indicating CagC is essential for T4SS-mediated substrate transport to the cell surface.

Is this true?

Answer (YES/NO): NO